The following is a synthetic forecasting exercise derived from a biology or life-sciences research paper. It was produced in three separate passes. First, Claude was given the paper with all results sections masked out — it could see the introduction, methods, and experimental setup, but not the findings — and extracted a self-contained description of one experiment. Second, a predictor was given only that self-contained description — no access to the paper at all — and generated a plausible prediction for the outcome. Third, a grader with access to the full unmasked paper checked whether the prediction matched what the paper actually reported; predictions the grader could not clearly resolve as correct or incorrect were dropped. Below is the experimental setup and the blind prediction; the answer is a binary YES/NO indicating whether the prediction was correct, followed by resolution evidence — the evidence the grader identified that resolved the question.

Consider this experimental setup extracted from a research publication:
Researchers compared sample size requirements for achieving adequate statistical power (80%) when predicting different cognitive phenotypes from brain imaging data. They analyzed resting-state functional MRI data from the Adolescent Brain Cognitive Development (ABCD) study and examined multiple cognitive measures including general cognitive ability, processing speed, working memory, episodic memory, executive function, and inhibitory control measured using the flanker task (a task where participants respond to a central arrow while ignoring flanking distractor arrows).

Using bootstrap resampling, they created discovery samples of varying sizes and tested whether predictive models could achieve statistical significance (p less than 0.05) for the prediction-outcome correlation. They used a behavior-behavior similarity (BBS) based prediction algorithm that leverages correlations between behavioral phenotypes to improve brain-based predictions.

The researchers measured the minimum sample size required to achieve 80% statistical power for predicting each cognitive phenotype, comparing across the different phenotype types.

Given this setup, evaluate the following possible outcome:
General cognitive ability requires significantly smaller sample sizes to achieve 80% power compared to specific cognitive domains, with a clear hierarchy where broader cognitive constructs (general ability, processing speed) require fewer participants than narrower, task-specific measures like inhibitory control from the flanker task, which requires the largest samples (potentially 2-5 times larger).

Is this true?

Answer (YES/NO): YES